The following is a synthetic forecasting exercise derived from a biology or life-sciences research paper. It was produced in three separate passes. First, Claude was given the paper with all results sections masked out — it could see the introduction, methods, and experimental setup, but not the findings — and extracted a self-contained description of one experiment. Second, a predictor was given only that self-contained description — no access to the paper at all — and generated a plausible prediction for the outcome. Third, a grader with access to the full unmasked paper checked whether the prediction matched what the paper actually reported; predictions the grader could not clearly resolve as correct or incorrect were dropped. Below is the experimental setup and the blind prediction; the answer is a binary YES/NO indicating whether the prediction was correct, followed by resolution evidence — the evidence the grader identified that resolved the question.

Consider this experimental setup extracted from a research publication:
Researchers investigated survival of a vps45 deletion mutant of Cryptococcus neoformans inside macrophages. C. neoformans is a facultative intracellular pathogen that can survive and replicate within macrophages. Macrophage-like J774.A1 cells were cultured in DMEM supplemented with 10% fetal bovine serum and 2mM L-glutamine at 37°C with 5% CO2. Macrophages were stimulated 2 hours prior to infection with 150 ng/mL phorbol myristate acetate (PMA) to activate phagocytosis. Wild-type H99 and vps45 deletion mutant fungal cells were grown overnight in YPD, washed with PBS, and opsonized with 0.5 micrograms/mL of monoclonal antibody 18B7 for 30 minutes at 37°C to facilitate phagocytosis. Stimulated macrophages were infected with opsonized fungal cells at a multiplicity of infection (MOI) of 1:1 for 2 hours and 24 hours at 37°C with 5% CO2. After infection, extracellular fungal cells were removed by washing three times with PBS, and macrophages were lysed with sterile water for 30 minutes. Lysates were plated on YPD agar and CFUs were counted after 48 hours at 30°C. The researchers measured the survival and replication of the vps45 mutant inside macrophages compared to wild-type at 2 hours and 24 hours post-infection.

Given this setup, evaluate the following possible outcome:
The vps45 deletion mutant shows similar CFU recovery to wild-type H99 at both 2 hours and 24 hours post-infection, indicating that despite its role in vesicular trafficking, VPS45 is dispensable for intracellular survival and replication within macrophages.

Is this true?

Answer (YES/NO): NO